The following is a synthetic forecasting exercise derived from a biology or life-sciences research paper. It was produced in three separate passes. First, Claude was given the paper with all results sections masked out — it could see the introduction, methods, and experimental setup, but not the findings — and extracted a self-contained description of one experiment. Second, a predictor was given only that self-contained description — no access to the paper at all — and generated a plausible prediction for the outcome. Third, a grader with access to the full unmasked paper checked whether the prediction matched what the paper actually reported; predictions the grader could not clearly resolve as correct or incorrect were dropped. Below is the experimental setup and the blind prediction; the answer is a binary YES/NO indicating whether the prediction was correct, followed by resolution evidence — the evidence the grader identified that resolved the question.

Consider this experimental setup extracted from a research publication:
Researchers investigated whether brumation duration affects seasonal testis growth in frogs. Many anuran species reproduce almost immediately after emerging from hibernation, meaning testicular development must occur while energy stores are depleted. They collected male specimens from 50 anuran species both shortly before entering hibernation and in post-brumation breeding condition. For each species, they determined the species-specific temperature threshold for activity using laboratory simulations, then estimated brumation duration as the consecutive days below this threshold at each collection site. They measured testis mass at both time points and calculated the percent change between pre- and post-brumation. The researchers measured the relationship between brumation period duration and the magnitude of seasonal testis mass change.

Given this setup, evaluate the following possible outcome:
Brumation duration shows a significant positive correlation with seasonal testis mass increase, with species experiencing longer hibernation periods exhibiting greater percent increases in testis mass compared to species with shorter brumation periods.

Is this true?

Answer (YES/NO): YES